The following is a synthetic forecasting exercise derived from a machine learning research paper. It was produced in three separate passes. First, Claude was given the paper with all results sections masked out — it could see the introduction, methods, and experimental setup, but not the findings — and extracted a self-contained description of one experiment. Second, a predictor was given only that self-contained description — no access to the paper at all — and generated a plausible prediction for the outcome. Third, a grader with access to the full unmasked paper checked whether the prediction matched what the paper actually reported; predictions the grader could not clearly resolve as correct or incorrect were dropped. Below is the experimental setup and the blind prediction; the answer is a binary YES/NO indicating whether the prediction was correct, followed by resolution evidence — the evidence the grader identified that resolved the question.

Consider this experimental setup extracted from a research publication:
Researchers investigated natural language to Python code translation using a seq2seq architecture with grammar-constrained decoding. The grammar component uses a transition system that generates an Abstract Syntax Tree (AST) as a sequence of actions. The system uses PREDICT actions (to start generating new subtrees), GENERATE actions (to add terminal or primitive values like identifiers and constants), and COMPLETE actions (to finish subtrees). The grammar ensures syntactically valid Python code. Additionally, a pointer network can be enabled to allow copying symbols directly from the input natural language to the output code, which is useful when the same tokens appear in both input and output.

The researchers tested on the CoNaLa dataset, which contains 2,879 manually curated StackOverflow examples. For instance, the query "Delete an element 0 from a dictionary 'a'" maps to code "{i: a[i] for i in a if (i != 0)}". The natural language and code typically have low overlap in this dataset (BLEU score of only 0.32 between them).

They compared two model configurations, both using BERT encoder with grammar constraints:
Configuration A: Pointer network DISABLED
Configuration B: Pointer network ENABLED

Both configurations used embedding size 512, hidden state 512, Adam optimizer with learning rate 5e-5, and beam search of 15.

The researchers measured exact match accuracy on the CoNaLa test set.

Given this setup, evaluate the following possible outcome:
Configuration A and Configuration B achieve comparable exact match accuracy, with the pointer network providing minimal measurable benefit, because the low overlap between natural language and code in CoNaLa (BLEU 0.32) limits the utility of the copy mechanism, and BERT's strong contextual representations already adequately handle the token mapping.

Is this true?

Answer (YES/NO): YES